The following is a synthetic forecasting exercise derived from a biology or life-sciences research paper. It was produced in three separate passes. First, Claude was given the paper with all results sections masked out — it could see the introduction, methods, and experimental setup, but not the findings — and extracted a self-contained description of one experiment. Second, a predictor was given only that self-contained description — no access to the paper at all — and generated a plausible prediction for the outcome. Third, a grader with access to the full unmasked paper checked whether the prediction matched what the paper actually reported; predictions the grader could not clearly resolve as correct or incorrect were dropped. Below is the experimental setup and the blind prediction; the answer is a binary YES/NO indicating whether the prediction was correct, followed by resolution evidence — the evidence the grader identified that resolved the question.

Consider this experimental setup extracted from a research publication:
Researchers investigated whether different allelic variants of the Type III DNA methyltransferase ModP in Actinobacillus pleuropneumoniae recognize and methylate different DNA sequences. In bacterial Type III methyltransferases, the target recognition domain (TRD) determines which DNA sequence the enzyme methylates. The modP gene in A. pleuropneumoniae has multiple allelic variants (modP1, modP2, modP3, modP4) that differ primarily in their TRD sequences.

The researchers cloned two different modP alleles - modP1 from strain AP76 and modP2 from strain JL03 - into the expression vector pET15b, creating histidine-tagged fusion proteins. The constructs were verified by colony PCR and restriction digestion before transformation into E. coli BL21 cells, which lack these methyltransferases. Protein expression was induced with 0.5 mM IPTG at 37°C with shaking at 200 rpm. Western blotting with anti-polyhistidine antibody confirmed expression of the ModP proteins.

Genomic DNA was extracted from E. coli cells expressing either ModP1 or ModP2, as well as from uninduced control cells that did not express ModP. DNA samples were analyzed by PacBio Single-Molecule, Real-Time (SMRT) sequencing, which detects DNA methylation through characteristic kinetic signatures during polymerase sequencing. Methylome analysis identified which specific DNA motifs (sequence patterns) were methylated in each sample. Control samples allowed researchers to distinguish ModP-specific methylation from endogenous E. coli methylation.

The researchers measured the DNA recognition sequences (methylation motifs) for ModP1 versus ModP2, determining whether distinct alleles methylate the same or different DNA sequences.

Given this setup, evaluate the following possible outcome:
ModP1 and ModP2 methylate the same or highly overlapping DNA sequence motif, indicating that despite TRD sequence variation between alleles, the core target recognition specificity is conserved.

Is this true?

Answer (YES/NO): NO